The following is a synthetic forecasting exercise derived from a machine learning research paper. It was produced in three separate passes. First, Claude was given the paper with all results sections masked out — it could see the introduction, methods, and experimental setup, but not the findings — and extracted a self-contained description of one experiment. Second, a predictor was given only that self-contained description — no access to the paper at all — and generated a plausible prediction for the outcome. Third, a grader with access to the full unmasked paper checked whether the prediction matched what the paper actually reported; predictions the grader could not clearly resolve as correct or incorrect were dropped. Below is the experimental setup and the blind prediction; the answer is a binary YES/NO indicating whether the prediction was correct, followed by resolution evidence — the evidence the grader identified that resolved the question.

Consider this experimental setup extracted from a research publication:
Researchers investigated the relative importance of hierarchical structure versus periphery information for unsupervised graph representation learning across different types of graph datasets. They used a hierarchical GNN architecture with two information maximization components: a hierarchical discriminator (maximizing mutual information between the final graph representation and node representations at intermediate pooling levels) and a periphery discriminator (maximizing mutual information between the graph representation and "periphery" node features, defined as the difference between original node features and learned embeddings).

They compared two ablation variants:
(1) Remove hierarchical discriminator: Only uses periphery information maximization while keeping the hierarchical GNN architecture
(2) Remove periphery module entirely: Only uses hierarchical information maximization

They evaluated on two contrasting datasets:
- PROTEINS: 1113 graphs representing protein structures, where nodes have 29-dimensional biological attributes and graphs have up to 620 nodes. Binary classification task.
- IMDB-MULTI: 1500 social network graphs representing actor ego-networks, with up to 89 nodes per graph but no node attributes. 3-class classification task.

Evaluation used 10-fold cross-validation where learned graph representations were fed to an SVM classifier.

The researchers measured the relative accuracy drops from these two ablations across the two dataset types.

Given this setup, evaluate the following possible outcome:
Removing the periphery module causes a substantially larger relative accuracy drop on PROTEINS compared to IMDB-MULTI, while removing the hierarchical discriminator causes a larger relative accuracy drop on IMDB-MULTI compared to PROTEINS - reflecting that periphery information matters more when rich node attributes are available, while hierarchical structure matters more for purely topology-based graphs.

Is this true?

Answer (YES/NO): NO